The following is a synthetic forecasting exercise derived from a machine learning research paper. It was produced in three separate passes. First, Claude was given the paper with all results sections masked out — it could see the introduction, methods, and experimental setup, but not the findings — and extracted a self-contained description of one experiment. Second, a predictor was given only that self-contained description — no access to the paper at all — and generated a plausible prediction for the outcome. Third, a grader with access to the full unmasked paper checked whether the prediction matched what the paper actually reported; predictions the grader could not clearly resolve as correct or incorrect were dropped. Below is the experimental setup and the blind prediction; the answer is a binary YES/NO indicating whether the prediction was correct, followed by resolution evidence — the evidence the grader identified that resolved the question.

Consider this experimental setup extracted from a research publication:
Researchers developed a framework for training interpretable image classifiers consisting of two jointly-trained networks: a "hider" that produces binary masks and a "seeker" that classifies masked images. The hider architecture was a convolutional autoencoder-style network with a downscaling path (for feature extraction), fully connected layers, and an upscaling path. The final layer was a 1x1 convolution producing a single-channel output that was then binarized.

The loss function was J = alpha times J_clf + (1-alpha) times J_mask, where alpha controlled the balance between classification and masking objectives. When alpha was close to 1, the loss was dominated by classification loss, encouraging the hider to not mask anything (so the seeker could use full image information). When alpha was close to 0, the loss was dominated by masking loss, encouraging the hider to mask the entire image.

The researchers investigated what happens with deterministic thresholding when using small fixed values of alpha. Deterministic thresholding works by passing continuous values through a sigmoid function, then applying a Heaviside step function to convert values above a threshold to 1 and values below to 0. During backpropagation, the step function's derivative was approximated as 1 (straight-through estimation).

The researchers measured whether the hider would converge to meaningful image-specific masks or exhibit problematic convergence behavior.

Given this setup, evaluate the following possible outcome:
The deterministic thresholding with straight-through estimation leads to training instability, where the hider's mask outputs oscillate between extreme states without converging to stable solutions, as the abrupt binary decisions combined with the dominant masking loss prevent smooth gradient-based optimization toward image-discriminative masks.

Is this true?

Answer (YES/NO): NO